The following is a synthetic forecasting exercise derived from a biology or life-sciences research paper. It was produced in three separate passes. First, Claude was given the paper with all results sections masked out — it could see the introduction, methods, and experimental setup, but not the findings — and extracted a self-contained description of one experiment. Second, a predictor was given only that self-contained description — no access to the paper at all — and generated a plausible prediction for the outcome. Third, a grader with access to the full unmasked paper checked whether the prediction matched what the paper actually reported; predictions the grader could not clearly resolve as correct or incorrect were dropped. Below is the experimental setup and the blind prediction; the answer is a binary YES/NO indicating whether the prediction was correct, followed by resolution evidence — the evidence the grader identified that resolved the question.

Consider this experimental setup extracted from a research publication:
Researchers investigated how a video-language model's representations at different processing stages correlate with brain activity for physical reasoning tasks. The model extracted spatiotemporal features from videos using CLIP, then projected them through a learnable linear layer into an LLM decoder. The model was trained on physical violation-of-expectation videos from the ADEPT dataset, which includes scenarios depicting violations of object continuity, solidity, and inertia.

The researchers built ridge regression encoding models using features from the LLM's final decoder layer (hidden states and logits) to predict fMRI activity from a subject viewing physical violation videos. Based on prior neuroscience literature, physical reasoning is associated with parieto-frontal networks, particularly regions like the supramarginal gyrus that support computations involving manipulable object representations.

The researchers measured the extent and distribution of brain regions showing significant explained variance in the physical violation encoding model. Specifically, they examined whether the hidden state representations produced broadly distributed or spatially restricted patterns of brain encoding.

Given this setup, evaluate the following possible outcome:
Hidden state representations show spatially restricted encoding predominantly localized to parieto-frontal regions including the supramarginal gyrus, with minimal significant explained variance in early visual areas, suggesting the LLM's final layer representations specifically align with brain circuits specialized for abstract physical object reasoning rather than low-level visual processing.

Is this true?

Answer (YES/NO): YES